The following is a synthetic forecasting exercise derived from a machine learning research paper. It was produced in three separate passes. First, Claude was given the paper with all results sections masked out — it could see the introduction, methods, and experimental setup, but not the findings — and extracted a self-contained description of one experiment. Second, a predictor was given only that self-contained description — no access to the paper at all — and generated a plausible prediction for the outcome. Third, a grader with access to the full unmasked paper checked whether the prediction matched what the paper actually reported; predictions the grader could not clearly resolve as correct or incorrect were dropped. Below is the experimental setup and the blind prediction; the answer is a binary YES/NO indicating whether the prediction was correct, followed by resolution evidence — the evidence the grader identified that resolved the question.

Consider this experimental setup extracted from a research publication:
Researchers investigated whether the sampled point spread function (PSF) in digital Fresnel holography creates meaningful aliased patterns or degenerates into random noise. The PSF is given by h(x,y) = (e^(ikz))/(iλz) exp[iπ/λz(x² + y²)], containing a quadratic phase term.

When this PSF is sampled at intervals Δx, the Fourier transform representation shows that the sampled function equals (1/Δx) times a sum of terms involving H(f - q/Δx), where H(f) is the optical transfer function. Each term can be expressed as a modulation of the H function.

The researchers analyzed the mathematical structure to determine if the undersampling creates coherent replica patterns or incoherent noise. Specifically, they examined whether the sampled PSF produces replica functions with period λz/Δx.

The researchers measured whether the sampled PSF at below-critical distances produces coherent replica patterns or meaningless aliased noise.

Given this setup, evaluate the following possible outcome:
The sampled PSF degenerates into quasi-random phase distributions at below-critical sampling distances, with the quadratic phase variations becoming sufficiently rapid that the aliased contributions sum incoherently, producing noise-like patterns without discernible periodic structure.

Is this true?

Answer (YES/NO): NO